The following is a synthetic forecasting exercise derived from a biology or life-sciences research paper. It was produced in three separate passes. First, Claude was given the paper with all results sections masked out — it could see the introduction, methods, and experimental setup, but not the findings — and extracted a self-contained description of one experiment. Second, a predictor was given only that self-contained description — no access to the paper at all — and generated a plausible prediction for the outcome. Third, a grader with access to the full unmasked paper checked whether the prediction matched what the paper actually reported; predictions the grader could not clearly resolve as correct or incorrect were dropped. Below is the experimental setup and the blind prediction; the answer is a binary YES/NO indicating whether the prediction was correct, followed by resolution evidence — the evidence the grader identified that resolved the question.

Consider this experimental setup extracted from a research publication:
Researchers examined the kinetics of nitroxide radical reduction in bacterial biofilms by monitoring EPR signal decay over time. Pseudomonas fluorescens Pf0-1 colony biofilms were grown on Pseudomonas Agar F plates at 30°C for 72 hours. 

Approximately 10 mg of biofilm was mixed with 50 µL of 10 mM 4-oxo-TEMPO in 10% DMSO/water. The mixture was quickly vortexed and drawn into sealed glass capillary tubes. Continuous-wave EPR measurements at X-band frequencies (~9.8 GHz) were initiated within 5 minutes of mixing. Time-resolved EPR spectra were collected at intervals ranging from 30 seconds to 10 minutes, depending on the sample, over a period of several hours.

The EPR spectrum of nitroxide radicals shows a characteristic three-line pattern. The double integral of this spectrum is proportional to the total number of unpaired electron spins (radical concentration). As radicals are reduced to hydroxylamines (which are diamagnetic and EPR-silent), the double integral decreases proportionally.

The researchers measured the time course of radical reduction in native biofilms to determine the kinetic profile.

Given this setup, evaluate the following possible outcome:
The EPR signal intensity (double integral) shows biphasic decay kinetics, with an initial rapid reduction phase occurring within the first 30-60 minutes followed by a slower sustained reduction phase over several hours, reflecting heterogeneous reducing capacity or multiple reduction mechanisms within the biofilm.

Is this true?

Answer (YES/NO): NO